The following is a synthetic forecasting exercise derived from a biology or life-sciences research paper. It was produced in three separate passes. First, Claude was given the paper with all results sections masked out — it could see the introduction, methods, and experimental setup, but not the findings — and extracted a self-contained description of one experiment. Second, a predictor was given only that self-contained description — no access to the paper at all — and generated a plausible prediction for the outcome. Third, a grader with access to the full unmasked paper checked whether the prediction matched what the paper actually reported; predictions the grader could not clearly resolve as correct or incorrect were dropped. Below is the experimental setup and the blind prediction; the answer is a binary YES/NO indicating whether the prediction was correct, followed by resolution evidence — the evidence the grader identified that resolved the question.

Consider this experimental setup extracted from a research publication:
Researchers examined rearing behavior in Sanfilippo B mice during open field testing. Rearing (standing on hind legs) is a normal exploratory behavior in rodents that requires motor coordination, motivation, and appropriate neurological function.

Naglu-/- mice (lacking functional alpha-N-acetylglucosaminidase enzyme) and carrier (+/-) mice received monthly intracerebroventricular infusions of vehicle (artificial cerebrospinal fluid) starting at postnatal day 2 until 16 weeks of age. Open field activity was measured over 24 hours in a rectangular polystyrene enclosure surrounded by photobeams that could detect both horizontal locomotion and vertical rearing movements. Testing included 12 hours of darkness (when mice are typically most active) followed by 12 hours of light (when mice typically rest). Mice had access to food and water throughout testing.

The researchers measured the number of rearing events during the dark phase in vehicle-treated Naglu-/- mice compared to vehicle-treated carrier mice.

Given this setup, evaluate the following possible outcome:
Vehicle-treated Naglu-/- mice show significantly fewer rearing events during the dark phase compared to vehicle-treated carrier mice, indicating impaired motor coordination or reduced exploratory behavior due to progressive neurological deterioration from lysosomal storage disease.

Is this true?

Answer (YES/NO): NO